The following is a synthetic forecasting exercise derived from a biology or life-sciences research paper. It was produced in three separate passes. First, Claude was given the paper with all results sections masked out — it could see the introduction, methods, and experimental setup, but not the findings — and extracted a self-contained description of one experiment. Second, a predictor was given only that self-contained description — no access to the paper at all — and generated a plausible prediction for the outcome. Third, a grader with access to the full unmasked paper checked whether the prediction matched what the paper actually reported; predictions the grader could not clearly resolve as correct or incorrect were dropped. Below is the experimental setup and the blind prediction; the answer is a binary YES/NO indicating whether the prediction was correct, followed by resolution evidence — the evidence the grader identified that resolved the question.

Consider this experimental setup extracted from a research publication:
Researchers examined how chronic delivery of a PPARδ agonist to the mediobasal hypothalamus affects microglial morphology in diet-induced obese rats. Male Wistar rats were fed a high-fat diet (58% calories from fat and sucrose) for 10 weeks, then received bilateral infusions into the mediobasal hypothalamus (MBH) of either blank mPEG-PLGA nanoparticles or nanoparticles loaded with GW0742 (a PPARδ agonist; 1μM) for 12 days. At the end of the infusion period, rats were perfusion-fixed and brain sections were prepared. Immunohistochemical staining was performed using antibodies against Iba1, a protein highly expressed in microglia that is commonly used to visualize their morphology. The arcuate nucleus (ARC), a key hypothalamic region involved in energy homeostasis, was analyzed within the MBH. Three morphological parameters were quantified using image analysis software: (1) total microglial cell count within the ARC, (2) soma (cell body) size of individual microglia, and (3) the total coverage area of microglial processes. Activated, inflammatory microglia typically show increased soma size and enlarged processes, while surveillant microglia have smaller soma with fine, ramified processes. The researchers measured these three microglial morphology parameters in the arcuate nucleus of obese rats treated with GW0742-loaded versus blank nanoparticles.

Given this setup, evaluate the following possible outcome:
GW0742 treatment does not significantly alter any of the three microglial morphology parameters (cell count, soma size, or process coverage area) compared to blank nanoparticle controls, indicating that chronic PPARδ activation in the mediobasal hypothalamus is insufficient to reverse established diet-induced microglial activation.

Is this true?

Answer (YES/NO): NO